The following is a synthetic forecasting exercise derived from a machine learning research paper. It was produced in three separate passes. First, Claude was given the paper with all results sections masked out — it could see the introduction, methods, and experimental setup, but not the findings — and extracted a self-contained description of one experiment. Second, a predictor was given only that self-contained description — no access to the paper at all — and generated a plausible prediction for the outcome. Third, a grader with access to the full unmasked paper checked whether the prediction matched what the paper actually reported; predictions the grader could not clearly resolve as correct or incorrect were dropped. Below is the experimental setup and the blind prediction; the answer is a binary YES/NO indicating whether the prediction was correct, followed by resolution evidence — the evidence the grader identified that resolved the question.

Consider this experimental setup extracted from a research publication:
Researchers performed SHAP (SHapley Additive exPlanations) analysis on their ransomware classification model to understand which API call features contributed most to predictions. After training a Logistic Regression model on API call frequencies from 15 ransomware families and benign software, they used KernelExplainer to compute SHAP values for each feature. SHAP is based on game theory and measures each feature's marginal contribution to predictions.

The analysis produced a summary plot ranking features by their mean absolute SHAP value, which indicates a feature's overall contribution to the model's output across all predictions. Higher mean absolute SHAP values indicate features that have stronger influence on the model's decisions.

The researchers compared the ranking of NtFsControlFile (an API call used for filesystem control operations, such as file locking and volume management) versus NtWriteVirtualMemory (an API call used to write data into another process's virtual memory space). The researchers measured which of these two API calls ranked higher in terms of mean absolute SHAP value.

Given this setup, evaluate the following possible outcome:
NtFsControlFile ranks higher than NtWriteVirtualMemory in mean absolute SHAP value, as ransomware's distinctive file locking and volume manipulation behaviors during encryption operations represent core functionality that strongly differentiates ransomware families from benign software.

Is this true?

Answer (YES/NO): YES